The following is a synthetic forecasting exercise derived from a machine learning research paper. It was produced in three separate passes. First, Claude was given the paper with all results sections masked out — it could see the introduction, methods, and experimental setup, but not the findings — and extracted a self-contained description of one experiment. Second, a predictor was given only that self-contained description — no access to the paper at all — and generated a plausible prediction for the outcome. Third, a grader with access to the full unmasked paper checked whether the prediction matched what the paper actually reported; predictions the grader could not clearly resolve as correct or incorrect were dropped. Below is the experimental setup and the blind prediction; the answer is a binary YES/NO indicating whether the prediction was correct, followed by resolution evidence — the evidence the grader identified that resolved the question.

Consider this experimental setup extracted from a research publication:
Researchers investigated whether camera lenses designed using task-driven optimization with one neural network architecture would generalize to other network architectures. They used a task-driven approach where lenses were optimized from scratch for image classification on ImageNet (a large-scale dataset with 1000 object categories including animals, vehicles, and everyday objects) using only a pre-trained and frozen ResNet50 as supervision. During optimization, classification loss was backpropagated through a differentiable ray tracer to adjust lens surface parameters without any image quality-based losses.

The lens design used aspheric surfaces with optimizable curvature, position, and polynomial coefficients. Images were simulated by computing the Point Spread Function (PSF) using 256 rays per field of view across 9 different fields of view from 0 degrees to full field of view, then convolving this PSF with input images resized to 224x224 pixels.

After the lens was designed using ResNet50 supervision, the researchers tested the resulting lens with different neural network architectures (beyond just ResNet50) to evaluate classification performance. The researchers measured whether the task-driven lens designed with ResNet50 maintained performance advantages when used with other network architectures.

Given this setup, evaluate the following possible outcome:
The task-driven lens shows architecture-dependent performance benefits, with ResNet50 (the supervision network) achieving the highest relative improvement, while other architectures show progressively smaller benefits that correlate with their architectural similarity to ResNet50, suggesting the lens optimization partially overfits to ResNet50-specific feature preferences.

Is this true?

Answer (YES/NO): NO